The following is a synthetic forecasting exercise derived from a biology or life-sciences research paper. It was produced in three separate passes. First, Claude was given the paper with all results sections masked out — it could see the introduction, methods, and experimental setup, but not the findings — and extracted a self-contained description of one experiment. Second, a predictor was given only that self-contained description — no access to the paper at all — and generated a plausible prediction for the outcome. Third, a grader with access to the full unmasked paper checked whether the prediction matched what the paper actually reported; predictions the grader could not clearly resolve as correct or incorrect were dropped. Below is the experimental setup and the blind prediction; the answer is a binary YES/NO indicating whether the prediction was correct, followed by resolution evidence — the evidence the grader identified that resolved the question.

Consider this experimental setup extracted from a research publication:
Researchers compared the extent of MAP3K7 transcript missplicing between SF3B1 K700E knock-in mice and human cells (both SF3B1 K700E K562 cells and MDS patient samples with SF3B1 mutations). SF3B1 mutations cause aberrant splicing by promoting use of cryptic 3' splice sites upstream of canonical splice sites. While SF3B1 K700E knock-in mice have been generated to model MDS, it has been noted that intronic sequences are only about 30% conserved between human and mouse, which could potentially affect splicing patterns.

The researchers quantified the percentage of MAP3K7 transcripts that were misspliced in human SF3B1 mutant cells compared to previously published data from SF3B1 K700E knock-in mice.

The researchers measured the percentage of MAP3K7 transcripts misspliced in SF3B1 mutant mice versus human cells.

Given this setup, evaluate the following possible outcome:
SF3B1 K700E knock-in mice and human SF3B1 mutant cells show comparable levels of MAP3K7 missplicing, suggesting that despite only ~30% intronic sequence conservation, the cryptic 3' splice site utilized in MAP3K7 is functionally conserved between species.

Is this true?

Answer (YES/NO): NO